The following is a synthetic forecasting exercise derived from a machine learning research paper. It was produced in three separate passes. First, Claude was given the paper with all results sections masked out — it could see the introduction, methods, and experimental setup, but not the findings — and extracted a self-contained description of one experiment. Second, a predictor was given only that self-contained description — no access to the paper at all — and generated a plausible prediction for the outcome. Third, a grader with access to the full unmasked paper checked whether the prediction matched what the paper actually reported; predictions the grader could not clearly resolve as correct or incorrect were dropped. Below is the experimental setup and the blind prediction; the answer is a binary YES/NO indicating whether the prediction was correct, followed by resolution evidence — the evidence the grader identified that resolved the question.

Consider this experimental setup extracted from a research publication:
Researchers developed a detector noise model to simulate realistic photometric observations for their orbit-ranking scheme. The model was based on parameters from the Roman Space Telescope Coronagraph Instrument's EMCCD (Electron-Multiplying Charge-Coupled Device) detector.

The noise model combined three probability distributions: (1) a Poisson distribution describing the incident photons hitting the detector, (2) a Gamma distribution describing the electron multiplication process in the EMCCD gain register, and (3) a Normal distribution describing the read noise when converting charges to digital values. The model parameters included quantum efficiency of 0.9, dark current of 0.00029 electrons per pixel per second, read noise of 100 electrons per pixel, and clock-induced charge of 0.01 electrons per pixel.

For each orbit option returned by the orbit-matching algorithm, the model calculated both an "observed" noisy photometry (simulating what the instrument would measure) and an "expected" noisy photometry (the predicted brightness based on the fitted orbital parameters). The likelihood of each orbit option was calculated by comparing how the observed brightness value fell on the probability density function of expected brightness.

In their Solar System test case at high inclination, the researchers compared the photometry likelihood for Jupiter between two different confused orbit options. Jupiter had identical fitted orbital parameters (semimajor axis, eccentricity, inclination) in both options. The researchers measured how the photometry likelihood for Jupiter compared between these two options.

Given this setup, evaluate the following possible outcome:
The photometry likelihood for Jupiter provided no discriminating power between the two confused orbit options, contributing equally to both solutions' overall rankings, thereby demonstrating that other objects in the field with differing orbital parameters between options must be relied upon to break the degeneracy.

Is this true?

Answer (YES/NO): NO